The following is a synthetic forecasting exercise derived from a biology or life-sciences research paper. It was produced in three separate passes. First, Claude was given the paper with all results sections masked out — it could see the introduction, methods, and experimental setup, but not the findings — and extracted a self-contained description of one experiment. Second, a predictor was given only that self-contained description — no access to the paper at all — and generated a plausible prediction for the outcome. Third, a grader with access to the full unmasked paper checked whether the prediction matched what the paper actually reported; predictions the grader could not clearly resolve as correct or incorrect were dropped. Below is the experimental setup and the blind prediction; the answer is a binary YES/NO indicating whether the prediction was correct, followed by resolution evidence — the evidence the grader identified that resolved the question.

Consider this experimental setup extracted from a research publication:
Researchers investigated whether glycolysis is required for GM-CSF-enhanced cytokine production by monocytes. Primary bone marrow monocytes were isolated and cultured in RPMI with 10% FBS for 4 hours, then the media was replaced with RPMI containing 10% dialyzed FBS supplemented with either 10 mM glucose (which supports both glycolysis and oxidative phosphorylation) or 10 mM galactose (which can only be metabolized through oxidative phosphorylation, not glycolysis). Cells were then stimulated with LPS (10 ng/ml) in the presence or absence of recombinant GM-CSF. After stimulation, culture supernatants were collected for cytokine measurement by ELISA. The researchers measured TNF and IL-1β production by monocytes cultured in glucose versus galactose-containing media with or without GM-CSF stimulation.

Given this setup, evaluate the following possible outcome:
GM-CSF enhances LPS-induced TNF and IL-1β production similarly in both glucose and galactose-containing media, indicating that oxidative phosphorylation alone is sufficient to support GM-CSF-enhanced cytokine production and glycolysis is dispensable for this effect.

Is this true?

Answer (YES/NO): NO